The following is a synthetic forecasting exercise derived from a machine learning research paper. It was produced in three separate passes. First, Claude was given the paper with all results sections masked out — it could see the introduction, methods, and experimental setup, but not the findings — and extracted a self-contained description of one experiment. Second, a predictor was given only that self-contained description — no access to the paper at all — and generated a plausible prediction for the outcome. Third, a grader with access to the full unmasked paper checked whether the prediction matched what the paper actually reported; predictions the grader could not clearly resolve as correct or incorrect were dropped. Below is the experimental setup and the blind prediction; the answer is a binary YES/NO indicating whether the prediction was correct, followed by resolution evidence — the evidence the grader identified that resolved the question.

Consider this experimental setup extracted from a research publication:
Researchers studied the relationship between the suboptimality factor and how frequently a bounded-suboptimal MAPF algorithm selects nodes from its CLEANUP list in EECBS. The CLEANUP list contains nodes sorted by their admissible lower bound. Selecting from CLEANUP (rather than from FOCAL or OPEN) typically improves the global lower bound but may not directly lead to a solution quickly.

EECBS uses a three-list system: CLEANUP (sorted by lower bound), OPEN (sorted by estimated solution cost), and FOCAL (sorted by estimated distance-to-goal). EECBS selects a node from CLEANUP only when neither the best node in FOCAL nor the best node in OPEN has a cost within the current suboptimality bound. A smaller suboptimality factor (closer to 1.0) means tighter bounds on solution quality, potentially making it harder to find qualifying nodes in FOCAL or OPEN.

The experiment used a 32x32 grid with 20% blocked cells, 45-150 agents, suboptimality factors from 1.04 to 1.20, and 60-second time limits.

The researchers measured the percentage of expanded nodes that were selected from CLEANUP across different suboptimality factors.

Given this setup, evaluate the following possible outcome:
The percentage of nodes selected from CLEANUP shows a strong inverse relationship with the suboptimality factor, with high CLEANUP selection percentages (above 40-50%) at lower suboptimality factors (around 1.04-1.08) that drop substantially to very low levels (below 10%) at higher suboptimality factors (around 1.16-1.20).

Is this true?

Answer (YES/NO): NO